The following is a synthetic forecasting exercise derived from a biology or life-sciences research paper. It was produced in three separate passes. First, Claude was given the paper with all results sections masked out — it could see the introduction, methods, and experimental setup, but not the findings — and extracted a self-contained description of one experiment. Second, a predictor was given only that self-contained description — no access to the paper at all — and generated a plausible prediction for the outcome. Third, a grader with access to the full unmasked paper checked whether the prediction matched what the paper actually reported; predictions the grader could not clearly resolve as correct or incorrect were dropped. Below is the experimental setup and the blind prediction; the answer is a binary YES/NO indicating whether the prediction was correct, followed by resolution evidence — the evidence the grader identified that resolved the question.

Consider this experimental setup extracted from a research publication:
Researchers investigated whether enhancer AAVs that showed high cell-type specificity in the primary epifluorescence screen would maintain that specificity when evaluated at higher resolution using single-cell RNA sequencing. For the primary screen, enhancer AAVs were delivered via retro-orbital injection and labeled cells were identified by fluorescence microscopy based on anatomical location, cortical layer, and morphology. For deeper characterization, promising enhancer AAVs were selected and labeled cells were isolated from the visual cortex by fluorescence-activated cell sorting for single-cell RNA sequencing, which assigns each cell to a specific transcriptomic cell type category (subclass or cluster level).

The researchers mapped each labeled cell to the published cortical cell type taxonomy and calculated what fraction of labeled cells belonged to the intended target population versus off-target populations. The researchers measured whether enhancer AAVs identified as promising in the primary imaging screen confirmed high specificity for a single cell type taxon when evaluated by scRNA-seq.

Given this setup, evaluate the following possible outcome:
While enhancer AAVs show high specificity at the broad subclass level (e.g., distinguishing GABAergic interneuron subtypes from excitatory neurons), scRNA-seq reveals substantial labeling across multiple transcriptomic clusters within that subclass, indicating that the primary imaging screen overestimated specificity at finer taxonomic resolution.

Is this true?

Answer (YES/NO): NO